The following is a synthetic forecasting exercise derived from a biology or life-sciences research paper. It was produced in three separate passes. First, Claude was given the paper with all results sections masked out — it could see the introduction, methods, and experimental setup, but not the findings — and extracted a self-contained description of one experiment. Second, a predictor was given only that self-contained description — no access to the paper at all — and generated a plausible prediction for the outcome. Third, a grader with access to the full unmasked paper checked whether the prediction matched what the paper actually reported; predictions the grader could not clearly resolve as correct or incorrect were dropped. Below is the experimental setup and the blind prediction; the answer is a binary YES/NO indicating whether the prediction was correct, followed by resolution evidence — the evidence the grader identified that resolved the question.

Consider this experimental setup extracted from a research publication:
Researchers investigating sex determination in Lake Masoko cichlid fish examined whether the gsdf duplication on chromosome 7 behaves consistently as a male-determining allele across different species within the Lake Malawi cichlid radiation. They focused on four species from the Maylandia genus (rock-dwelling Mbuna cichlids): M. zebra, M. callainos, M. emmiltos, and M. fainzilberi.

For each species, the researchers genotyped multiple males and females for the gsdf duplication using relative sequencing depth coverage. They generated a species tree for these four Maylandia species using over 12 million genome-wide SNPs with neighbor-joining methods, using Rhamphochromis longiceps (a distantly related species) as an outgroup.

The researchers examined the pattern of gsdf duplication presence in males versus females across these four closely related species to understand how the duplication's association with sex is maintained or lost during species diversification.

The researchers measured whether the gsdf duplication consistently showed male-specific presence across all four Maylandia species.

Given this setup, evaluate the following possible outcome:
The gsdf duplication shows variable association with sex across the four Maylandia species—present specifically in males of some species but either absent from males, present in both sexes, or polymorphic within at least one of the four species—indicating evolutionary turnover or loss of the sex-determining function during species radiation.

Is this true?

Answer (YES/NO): YES